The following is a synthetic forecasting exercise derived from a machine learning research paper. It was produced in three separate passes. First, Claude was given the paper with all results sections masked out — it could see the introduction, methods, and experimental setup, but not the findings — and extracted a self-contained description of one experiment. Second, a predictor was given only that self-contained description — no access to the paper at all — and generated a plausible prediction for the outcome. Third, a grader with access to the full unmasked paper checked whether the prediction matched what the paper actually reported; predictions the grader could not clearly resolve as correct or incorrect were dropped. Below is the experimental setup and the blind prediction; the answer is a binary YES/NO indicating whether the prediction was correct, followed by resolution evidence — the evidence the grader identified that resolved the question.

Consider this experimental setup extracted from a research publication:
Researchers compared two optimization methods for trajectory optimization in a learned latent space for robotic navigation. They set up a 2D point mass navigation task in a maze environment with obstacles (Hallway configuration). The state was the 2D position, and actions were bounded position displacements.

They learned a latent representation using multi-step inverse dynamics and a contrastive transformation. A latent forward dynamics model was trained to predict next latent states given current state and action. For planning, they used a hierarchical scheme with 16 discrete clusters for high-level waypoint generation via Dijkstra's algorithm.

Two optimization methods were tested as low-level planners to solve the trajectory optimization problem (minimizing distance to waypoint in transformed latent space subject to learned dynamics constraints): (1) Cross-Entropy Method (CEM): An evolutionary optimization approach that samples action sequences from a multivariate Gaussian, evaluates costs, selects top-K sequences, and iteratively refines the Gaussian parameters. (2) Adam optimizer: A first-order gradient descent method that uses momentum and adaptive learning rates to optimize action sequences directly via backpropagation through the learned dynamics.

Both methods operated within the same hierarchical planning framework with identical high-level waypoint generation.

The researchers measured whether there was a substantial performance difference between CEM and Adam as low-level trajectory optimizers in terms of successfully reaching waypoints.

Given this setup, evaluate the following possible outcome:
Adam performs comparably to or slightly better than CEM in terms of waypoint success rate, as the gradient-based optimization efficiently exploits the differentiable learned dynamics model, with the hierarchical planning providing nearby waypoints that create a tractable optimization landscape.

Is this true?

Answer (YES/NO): YES